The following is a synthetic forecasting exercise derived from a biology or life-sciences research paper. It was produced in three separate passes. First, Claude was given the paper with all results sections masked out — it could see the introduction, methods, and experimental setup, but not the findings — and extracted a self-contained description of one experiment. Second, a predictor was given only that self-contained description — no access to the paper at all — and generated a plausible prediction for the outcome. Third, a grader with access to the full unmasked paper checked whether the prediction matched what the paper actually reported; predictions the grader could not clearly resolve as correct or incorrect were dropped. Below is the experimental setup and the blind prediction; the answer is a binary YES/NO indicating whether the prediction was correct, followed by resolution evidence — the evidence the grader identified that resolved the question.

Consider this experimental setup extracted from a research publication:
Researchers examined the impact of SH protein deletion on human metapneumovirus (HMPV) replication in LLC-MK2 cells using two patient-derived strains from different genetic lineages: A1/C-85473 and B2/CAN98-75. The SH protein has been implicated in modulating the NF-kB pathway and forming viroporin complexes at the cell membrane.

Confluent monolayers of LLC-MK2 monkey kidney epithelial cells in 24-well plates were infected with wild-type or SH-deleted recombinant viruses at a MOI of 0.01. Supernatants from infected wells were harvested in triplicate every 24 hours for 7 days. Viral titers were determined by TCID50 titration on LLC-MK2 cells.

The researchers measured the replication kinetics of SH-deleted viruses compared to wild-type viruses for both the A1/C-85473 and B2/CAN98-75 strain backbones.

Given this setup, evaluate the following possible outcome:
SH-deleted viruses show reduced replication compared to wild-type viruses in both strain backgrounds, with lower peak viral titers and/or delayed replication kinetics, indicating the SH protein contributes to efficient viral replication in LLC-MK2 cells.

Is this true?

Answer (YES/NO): NO